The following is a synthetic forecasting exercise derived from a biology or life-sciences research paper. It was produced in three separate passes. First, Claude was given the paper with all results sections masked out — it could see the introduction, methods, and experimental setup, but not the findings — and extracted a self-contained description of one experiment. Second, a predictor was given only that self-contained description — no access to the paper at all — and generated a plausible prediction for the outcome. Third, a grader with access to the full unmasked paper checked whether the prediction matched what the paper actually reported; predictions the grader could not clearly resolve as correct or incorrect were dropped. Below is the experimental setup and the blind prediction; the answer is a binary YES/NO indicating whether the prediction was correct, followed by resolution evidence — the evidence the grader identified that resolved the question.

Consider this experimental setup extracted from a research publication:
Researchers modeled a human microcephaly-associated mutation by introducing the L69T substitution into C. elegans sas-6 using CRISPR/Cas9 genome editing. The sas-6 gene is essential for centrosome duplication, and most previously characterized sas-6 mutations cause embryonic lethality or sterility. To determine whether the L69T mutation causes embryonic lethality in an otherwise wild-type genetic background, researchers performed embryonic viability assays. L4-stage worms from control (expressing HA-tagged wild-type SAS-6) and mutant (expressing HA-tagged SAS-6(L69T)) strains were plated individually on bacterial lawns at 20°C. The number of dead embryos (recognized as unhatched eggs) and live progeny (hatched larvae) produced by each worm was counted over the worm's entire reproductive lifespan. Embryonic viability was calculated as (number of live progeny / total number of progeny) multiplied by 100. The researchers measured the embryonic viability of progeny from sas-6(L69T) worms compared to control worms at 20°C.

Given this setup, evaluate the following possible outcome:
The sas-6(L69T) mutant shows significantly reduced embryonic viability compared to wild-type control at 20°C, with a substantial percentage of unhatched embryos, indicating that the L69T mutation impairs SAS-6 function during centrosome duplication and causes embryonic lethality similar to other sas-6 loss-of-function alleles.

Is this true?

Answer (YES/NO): NO